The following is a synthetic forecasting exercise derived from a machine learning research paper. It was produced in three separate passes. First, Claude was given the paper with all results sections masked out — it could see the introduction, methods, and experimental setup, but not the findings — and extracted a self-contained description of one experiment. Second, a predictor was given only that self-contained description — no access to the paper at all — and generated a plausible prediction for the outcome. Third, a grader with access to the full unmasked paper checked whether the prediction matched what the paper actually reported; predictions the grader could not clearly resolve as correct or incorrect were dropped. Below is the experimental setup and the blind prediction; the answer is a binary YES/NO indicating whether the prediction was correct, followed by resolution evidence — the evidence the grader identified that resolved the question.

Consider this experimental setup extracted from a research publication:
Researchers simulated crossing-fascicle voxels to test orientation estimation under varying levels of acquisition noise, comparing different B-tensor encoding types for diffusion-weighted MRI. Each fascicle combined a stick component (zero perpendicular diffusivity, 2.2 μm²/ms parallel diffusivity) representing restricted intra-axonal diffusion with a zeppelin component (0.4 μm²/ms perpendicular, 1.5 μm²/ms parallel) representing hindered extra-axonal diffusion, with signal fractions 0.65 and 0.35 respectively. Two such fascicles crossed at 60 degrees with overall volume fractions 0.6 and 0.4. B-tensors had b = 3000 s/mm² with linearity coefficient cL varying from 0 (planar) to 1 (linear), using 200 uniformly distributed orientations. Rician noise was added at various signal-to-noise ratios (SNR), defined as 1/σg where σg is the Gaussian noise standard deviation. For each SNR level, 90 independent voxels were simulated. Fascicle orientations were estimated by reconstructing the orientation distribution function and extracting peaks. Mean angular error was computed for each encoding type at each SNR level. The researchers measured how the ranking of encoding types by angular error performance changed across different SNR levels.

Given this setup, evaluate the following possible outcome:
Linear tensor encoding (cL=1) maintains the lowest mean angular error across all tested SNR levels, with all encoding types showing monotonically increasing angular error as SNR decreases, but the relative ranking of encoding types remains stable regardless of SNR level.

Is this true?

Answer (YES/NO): YES